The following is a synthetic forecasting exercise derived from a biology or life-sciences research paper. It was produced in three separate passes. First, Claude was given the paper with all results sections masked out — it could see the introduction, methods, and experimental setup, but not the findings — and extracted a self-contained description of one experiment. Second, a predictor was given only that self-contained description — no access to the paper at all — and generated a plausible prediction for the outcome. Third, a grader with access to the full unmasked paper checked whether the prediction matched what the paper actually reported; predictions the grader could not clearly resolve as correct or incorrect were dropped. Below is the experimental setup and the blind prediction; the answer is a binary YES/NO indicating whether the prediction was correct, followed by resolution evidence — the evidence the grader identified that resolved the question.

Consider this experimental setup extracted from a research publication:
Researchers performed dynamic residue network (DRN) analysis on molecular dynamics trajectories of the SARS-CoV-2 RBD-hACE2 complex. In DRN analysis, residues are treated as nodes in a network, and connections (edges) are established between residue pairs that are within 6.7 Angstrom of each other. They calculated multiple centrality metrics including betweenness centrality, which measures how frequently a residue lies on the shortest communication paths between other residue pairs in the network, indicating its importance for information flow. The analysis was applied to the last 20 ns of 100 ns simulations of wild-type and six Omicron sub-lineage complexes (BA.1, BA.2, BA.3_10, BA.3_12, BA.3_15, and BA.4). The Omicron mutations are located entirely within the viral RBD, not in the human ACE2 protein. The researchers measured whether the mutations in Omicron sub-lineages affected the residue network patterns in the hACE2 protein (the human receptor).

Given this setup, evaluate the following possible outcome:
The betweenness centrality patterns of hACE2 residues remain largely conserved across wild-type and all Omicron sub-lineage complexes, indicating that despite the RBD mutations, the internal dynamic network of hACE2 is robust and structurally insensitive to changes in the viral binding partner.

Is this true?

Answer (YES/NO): NO